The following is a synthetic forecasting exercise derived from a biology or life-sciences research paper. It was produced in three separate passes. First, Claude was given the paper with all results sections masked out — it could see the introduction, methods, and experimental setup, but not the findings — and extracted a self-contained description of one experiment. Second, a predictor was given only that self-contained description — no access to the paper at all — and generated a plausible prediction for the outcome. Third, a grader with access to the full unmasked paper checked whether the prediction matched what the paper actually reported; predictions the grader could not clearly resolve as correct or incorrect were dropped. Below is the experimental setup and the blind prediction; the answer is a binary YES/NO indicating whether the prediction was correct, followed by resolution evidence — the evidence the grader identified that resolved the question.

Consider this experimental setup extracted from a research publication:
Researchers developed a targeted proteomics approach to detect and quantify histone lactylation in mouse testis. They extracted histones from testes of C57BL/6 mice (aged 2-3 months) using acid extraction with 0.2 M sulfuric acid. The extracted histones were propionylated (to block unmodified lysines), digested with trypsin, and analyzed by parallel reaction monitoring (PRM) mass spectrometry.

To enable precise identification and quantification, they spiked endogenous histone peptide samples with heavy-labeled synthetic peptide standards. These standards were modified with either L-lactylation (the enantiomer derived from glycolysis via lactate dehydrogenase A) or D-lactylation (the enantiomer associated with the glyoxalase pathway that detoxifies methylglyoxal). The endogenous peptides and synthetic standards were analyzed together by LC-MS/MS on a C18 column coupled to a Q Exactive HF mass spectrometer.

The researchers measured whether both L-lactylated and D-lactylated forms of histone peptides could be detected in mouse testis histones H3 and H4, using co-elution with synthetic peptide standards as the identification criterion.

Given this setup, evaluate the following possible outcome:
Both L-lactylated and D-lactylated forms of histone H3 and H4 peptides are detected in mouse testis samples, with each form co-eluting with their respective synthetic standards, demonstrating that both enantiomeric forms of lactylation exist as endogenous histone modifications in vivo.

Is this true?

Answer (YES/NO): YES